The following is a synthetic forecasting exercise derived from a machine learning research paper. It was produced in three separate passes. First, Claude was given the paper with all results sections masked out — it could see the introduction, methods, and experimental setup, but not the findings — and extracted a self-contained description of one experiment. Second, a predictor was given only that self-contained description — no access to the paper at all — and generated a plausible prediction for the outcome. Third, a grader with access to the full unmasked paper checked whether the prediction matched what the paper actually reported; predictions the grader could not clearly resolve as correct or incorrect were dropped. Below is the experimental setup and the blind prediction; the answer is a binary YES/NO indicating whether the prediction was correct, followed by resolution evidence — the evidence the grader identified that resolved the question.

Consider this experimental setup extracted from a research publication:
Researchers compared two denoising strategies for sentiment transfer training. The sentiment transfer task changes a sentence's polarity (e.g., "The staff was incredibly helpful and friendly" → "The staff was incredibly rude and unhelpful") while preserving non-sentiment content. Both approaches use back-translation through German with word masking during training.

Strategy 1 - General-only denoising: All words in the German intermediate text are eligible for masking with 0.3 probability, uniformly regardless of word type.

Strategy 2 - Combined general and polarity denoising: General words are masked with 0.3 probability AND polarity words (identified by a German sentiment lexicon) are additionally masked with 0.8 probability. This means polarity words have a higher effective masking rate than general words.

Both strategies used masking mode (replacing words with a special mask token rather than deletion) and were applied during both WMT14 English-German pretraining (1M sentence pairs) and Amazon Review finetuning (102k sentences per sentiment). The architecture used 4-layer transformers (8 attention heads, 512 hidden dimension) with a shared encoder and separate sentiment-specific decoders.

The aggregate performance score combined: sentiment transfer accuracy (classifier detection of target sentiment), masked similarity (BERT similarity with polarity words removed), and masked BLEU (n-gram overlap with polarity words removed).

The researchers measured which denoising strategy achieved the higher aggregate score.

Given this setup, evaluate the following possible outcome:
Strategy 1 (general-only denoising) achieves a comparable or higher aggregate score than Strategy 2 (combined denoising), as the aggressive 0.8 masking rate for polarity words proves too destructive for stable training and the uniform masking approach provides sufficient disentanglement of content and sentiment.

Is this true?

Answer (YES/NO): NO